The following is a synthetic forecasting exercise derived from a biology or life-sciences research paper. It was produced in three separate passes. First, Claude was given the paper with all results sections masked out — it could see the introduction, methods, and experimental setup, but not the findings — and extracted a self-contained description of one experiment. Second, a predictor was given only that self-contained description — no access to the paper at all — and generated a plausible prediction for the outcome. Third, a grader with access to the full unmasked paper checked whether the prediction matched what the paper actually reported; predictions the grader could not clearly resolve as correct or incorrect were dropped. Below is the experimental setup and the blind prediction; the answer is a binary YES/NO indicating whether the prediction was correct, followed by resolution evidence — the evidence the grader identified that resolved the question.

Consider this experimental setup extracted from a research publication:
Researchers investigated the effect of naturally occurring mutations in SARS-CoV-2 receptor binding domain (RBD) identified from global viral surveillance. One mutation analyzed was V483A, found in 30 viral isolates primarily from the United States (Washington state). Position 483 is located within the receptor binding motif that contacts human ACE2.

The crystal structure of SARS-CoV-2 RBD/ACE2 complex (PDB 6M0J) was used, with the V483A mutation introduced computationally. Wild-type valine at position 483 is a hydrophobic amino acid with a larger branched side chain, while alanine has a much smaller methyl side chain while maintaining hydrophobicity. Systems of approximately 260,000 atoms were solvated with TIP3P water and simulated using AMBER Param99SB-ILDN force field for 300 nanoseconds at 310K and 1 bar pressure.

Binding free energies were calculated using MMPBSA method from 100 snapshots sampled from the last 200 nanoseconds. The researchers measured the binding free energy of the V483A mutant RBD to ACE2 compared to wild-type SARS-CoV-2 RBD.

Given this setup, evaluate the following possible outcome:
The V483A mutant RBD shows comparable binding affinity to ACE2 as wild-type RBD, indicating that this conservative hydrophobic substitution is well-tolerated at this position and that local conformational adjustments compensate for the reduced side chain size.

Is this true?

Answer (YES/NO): YES